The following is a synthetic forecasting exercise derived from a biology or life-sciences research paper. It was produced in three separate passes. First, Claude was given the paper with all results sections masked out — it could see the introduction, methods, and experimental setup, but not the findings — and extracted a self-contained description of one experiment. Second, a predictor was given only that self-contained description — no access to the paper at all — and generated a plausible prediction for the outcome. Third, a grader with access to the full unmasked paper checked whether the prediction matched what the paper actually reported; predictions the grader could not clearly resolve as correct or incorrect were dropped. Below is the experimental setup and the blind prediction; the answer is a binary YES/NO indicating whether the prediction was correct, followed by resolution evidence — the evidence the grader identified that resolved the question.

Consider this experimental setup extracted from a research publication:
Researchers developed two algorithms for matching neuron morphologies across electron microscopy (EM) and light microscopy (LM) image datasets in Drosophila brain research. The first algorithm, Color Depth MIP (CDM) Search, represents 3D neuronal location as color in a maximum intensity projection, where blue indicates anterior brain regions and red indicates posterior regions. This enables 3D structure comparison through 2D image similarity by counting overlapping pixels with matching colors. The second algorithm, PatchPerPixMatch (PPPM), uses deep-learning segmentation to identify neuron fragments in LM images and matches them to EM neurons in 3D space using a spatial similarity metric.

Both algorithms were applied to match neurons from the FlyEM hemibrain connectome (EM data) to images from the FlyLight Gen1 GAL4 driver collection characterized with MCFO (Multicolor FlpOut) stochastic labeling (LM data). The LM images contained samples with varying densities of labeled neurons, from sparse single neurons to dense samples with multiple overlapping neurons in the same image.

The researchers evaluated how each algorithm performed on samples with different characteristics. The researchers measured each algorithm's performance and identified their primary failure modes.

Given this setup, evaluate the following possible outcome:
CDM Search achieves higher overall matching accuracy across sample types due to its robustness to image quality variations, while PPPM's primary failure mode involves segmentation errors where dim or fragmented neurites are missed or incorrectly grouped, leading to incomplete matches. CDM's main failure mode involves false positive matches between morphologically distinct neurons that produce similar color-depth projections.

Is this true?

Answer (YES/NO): NO